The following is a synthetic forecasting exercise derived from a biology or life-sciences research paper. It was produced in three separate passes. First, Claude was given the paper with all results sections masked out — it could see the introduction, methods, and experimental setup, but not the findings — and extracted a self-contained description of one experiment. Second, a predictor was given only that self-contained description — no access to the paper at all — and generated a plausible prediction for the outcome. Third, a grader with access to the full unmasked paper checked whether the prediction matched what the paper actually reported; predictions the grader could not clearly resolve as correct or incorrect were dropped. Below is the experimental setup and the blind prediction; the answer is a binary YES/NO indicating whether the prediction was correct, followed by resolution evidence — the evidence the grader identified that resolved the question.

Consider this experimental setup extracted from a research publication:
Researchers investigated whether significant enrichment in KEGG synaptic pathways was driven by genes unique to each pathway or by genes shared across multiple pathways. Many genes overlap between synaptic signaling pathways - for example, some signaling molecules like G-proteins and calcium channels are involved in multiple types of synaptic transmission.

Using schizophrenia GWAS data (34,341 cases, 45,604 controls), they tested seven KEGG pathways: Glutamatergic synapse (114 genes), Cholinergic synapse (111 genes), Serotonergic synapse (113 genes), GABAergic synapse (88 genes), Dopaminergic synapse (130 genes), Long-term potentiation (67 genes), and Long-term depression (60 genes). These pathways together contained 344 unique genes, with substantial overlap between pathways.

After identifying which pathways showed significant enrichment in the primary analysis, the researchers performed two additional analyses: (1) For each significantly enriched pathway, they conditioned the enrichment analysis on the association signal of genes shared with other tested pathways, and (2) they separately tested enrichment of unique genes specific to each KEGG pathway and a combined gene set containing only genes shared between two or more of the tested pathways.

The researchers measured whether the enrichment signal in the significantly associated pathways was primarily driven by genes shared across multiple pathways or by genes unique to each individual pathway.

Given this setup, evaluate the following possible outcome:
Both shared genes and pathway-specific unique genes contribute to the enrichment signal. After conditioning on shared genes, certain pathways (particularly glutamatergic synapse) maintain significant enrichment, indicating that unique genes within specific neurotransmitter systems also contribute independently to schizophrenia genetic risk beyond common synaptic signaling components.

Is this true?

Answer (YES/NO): NO